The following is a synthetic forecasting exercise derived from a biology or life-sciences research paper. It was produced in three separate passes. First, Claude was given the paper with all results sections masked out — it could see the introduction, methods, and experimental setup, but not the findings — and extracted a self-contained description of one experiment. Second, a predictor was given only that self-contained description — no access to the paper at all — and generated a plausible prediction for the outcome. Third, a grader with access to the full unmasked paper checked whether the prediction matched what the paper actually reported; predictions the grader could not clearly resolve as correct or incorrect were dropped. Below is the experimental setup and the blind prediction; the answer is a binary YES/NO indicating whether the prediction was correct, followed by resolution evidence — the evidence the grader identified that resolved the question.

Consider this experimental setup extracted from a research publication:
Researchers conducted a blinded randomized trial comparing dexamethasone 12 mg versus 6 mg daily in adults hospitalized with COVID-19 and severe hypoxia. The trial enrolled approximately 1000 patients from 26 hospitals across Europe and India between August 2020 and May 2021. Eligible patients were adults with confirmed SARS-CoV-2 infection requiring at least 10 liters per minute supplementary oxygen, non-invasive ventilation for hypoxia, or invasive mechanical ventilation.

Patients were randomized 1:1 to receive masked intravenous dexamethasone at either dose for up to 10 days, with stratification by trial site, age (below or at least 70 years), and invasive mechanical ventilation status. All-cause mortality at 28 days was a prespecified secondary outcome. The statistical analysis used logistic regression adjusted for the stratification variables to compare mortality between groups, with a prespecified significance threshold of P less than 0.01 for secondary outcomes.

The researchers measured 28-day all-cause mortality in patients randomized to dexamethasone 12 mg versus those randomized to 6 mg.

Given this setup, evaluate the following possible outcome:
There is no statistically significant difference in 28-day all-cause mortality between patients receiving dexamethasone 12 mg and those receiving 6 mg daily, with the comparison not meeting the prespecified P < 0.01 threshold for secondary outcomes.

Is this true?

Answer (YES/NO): YES